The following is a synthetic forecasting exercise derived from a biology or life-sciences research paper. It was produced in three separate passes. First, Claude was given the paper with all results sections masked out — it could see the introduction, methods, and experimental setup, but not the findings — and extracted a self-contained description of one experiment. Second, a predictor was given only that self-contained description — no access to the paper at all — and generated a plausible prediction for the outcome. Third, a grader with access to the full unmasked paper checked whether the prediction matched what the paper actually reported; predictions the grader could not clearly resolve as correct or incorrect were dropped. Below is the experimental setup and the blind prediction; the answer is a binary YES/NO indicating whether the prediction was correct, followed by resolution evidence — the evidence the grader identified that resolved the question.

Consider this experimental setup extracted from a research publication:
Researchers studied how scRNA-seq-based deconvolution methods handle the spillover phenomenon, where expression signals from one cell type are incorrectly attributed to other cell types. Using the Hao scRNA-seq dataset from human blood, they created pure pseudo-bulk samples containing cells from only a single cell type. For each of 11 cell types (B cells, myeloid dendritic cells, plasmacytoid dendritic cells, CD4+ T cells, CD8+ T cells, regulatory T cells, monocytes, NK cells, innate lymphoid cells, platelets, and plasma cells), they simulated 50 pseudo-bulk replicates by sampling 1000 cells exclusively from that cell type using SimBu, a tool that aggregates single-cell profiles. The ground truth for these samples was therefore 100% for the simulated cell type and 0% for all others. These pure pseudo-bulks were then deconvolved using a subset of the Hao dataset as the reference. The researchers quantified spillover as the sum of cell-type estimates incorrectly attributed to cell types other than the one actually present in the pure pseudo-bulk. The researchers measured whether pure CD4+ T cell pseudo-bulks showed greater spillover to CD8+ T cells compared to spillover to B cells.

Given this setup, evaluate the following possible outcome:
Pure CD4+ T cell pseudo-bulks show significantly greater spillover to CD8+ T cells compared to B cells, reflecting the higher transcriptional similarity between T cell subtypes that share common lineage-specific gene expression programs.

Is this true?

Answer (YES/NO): YES